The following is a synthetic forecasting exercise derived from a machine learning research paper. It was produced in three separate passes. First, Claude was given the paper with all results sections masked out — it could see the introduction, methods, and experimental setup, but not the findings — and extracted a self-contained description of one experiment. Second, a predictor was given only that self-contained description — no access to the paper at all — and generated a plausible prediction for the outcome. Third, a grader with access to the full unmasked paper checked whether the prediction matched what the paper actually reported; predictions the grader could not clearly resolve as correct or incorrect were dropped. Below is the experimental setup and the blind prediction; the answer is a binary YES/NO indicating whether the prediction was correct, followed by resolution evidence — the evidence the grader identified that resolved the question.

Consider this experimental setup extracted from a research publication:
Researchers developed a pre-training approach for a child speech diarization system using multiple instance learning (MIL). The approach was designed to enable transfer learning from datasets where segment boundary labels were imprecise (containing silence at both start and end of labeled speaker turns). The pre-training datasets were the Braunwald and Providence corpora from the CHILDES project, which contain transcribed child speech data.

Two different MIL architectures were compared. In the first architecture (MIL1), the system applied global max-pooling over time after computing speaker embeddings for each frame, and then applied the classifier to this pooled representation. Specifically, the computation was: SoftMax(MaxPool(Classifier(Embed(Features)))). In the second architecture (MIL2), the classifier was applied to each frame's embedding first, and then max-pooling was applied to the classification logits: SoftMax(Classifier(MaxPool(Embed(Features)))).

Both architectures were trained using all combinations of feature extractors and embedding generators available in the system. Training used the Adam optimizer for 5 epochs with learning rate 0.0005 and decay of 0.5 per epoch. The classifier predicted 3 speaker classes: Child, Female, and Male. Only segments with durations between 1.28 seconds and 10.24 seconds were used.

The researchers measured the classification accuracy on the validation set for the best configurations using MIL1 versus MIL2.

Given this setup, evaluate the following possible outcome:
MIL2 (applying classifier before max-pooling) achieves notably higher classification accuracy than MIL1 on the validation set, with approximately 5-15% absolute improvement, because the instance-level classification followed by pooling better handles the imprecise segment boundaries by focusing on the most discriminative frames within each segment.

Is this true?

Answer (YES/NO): NO